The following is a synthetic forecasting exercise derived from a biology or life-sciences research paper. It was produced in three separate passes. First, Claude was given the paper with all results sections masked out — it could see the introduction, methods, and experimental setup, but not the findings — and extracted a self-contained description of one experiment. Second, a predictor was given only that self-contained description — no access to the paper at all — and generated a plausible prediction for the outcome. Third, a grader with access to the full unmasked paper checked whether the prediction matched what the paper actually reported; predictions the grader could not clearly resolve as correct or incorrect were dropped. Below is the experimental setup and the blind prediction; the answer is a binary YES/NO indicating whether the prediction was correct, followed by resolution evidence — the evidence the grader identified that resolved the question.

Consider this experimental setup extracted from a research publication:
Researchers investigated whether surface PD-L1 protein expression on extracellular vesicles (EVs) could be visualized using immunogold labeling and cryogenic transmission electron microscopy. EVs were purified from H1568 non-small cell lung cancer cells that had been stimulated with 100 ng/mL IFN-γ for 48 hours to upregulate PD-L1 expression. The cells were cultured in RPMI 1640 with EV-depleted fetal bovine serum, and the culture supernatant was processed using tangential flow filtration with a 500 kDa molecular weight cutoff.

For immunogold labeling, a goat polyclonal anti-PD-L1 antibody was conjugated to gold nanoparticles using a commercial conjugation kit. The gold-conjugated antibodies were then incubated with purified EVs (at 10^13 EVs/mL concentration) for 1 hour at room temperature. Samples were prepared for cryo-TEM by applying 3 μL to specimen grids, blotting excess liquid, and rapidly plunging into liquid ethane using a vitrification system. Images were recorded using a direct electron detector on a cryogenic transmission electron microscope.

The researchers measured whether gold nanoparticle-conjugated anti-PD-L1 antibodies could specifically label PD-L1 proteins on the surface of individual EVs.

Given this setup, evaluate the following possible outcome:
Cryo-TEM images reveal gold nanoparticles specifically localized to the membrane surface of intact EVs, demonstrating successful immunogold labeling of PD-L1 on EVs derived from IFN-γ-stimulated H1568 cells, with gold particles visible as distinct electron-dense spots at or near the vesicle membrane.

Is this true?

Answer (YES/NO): YES